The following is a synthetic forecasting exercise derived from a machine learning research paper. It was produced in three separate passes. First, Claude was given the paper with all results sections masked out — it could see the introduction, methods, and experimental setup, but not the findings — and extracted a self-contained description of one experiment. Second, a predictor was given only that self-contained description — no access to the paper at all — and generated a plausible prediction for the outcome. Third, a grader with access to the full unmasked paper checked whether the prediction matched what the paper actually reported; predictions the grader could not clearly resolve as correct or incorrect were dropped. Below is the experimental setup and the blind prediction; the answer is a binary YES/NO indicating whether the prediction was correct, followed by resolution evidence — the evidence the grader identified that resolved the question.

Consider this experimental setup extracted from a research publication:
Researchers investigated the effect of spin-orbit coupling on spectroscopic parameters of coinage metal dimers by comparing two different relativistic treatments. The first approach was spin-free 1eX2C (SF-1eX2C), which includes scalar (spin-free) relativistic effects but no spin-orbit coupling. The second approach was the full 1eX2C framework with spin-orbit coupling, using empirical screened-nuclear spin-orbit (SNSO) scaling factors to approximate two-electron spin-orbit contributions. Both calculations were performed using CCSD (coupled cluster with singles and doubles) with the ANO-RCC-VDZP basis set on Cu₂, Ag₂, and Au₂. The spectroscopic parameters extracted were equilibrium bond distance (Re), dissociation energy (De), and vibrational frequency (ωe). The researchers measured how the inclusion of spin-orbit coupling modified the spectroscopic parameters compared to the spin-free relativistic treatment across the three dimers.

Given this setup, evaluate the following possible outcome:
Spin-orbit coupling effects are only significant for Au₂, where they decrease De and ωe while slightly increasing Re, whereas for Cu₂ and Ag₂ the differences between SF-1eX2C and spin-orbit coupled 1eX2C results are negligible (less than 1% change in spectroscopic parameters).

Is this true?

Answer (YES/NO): NO